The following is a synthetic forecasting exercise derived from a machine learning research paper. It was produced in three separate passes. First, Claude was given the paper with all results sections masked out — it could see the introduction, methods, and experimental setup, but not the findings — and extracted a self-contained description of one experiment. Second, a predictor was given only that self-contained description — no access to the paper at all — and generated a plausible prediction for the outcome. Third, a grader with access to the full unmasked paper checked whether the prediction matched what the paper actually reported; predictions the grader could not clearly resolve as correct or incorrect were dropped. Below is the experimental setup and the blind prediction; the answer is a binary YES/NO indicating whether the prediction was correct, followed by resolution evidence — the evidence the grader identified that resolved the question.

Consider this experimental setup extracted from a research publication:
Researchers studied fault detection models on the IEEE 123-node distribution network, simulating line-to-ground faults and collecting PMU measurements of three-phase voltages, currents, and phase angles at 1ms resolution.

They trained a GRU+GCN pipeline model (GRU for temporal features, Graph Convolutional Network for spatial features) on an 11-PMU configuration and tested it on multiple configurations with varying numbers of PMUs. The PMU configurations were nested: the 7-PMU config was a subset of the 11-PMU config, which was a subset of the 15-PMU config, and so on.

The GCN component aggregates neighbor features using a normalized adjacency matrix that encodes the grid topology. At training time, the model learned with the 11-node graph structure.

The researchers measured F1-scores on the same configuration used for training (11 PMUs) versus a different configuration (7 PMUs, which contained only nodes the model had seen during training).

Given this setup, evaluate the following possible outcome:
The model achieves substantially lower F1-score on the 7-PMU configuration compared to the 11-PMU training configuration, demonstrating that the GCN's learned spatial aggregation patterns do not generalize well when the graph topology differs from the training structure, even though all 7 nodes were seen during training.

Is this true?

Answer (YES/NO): NO